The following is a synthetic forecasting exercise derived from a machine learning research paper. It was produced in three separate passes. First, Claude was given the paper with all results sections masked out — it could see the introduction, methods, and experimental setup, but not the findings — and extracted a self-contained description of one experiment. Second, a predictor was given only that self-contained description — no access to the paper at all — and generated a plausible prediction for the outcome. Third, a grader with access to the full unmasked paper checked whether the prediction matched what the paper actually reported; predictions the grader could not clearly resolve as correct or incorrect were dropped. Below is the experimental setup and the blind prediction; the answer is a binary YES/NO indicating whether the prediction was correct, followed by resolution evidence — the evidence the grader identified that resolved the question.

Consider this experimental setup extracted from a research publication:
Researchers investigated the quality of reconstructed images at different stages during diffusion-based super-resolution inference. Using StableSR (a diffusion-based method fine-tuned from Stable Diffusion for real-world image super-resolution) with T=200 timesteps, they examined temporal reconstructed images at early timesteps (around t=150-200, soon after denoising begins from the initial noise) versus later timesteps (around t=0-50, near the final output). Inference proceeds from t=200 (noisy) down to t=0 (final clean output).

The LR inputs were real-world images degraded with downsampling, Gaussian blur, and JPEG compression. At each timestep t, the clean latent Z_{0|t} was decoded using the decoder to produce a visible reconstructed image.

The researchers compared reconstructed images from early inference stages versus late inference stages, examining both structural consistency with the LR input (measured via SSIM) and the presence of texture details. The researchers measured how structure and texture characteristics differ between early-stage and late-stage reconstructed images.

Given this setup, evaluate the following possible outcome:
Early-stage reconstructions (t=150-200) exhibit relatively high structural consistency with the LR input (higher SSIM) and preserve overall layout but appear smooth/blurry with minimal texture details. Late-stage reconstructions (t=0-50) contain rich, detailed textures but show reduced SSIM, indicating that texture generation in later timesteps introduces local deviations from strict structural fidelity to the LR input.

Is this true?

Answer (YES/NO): YES